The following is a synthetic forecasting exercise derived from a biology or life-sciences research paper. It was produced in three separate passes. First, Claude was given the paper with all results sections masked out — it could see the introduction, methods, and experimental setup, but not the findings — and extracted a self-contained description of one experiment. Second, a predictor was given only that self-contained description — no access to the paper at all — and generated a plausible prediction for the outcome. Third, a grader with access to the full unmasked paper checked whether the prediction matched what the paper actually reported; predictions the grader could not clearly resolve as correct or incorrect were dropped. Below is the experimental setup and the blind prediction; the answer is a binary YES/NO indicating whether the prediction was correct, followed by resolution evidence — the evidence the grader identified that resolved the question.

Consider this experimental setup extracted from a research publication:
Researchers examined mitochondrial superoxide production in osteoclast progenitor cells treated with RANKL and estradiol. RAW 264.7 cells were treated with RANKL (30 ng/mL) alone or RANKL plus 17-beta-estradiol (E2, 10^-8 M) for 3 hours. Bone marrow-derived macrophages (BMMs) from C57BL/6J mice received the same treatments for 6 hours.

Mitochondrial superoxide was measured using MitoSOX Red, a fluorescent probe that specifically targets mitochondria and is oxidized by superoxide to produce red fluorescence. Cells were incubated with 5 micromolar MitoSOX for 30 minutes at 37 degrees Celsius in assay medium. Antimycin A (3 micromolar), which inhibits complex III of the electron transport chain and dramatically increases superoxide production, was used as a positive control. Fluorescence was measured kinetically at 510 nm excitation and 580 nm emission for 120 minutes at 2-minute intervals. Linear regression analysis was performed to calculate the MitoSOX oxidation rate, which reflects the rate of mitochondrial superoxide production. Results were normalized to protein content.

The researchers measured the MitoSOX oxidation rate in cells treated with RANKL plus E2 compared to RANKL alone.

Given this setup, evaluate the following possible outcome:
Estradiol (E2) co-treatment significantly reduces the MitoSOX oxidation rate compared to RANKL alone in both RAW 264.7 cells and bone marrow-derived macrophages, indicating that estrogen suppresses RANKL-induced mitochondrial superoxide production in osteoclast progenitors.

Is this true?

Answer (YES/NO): NO